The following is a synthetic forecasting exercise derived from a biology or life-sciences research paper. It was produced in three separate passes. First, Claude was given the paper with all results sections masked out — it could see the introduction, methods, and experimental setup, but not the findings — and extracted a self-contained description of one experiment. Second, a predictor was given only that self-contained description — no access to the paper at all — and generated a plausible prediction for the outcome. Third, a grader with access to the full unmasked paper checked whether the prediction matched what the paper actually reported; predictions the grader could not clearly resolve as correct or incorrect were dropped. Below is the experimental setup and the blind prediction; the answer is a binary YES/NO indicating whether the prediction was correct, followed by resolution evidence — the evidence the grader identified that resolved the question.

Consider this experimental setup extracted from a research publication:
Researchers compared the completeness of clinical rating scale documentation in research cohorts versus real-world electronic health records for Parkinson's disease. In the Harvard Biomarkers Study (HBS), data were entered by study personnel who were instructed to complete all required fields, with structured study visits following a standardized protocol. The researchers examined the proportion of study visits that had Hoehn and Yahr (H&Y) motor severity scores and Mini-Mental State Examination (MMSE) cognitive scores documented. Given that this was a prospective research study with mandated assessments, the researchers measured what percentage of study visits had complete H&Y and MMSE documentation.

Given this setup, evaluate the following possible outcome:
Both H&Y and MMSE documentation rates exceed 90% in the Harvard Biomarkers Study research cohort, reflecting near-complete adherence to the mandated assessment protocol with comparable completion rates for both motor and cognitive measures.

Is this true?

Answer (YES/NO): YES